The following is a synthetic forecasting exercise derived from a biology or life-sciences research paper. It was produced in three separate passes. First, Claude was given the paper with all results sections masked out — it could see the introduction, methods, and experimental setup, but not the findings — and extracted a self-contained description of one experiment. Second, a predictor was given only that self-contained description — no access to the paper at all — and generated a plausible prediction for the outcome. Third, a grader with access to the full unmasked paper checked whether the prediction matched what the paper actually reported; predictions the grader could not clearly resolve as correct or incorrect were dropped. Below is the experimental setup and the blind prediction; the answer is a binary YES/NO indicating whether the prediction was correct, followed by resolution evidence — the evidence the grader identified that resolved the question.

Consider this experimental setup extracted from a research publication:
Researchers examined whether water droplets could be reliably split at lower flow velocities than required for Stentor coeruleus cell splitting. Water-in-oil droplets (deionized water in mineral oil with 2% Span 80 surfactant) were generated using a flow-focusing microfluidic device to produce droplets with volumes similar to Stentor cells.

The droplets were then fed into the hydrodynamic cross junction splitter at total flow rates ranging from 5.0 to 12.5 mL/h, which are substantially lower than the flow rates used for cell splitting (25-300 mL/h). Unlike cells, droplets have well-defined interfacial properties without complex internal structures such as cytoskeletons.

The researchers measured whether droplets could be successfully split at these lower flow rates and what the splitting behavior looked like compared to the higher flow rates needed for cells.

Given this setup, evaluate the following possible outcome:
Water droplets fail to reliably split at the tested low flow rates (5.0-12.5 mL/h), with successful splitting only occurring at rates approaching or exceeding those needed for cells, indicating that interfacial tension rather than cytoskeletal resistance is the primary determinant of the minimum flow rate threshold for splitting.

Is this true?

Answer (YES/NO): NO